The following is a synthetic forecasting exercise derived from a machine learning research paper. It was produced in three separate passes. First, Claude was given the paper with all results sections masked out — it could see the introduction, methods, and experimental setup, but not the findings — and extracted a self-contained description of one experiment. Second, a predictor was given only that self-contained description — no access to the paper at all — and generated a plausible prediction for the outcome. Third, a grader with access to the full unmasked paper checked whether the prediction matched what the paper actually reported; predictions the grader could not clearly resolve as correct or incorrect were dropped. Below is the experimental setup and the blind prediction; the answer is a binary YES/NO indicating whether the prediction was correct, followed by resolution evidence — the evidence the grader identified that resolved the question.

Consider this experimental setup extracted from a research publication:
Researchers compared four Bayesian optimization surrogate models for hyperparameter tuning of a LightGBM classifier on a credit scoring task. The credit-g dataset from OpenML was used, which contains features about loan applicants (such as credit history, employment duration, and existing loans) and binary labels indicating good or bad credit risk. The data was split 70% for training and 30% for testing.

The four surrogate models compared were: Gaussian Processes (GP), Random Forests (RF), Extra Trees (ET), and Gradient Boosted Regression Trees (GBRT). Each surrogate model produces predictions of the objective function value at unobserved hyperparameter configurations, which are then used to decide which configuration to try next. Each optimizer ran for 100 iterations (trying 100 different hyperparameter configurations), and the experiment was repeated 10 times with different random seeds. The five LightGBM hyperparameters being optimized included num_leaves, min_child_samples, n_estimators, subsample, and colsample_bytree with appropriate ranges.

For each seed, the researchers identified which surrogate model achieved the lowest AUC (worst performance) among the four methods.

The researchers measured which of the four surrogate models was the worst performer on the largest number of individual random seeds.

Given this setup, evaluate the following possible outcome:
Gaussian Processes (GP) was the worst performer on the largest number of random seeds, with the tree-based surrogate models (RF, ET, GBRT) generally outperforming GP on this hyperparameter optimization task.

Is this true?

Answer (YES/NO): NO